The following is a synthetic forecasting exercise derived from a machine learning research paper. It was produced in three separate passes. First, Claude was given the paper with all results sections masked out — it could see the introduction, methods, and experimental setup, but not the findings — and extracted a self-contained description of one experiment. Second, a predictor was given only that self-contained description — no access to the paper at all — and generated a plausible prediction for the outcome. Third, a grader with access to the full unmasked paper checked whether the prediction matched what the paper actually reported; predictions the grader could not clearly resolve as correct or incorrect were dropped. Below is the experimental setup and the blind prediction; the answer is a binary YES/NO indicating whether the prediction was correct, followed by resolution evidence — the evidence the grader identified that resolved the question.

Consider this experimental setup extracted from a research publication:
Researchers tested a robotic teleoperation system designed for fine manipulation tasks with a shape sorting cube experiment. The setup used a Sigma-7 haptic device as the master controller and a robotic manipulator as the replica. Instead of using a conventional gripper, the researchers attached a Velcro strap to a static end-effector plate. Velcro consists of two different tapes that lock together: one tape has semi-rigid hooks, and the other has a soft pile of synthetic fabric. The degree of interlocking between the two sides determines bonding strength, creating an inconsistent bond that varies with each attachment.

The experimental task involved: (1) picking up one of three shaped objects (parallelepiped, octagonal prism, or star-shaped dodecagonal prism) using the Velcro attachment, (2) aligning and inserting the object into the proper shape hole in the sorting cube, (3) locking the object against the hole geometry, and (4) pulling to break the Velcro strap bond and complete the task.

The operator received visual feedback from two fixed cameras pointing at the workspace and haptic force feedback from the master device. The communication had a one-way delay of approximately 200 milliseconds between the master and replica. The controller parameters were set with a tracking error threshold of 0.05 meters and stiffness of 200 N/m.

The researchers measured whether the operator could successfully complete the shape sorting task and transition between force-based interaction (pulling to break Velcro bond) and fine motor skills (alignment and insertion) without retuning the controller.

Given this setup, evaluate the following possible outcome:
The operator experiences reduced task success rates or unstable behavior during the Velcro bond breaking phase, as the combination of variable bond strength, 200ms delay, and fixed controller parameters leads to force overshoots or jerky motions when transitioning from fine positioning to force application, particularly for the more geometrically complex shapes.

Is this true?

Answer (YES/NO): NO